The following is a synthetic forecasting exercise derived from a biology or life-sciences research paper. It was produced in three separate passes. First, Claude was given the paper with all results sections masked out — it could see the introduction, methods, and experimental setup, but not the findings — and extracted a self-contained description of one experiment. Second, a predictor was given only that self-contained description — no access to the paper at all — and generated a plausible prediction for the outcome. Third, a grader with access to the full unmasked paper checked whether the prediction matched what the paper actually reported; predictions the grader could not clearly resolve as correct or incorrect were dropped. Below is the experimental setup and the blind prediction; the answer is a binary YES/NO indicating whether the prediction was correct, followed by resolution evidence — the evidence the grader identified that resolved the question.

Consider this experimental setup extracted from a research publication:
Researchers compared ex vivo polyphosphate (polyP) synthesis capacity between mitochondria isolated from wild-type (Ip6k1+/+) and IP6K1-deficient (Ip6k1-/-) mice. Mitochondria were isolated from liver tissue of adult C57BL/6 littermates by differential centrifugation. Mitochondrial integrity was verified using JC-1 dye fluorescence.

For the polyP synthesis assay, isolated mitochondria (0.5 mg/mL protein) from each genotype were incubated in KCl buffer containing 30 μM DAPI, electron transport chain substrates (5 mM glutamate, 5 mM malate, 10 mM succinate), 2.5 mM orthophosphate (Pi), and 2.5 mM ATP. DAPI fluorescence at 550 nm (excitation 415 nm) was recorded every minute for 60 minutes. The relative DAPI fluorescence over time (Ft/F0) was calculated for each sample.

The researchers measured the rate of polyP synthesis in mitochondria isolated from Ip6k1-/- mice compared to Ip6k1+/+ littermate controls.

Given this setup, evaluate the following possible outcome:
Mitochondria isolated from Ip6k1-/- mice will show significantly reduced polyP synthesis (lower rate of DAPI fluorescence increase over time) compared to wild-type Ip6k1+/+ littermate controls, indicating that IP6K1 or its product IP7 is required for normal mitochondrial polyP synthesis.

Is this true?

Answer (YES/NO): YES